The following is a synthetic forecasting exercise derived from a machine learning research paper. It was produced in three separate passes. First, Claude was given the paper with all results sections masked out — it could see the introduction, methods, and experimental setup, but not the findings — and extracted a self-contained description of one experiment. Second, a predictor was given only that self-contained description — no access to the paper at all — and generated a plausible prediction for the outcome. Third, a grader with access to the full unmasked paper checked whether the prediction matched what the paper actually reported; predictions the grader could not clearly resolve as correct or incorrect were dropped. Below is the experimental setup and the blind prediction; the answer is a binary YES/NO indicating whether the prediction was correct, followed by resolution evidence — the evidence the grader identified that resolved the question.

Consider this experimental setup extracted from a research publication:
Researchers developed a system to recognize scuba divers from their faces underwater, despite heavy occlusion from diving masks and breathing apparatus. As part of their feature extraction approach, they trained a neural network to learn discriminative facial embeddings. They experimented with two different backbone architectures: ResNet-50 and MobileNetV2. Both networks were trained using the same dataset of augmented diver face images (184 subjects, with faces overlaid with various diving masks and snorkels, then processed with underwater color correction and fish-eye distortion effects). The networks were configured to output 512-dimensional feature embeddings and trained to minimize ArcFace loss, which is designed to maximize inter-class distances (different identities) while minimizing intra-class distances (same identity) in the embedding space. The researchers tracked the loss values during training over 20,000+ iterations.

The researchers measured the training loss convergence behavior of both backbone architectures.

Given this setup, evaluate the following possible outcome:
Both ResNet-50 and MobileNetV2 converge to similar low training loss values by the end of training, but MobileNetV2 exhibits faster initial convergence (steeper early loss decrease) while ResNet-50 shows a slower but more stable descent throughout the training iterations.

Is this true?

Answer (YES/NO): NO